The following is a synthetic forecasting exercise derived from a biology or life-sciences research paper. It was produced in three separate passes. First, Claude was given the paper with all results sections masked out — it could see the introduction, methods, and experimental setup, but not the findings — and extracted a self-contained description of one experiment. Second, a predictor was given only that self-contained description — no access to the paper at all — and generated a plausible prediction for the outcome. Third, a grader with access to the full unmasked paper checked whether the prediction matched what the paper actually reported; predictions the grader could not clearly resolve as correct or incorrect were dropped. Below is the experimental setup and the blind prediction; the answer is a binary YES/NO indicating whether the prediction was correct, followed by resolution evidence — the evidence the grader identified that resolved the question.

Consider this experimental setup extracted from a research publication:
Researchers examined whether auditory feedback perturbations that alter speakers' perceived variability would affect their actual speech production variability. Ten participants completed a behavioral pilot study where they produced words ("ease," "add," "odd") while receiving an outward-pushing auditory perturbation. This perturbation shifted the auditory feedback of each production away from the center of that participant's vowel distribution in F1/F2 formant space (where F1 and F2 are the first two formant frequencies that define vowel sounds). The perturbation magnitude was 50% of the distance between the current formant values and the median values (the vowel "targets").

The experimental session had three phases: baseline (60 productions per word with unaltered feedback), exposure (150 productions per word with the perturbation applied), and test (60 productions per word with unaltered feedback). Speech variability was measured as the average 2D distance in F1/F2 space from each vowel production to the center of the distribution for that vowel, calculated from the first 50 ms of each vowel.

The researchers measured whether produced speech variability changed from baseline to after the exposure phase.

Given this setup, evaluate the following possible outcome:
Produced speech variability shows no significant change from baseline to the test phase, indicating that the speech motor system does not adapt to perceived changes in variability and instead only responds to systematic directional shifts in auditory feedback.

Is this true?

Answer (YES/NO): YES